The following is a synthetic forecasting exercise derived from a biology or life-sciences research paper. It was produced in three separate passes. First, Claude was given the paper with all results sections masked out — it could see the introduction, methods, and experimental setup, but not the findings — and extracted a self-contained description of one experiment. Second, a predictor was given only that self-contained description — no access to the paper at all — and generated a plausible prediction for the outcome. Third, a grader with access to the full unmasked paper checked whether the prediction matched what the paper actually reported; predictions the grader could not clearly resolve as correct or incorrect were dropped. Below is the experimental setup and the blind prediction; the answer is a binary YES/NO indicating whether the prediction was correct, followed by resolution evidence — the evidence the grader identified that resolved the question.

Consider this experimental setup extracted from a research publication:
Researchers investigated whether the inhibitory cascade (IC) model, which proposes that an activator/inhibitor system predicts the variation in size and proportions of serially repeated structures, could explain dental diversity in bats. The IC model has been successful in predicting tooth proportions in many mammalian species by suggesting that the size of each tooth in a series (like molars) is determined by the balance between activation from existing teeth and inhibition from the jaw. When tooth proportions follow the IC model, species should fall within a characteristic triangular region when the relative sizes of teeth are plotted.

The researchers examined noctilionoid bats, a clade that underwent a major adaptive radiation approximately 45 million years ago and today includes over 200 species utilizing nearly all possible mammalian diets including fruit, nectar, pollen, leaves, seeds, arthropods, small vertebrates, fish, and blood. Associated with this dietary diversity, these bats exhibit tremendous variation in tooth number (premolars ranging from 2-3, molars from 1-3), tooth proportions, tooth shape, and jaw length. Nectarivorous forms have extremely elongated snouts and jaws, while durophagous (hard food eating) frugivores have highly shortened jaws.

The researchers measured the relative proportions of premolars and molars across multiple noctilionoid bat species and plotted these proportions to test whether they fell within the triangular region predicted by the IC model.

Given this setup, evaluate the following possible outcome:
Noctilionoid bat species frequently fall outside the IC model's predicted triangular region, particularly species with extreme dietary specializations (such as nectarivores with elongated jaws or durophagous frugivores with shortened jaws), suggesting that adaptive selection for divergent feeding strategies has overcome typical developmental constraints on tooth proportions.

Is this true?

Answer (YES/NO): NO